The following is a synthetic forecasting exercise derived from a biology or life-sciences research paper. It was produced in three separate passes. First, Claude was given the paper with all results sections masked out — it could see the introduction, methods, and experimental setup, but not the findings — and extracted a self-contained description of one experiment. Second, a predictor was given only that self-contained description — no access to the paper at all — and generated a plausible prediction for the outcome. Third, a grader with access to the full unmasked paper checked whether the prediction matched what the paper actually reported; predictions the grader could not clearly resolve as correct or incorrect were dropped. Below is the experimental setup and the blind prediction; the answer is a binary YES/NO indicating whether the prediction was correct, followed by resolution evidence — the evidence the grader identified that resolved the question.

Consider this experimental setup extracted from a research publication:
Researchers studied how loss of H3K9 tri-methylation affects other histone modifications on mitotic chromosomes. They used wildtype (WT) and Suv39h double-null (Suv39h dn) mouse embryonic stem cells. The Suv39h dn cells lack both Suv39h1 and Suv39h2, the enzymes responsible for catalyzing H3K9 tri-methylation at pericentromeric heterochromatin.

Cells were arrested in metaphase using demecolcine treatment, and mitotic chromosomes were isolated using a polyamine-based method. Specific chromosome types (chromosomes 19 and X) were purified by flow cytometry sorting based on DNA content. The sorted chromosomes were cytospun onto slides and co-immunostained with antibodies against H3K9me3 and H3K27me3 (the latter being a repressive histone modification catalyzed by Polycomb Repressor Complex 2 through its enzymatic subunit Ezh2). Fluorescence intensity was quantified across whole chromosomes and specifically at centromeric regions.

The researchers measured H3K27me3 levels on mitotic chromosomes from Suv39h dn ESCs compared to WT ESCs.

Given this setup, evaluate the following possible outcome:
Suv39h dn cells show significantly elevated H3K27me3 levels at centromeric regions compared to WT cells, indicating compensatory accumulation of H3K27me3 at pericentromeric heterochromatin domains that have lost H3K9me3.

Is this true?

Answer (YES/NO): YES